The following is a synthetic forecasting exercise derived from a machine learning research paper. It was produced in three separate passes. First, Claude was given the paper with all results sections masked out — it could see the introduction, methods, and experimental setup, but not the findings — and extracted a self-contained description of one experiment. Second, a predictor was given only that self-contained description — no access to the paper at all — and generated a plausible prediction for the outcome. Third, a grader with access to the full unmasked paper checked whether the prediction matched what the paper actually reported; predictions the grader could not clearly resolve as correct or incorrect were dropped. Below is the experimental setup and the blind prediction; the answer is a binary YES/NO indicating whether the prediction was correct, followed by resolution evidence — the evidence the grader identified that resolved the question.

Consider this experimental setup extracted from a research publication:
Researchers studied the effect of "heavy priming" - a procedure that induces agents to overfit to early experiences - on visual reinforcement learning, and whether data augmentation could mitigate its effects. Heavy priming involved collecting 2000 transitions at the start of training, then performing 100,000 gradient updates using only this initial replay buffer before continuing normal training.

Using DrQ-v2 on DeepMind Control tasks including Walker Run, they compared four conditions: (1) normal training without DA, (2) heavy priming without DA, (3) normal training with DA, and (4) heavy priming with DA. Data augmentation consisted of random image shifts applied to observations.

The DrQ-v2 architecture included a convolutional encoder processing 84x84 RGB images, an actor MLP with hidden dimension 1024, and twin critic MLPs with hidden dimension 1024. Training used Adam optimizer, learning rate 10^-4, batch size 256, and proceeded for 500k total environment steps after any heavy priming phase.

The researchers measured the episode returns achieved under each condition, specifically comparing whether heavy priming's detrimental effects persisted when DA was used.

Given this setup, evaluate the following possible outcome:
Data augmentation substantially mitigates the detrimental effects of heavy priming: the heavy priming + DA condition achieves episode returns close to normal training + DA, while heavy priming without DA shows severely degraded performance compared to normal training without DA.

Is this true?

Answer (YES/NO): YES